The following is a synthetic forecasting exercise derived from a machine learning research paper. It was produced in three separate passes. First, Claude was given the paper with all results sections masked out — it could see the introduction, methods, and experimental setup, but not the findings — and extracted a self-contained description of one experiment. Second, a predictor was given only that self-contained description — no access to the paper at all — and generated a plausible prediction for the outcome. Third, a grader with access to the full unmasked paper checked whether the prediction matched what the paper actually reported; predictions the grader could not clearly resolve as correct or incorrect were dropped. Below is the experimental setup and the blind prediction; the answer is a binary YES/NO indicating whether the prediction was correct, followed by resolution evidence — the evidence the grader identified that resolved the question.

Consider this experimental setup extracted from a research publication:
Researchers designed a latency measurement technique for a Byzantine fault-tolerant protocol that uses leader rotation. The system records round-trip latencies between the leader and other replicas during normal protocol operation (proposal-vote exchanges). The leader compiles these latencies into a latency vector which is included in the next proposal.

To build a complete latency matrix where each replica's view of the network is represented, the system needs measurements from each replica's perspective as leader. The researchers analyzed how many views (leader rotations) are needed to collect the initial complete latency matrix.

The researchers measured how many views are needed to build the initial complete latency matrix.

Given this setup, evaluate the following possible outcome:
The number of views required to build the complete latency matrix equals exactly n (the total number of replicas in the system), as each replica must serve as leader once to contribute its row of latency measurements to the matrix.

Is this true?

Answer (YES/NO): NO